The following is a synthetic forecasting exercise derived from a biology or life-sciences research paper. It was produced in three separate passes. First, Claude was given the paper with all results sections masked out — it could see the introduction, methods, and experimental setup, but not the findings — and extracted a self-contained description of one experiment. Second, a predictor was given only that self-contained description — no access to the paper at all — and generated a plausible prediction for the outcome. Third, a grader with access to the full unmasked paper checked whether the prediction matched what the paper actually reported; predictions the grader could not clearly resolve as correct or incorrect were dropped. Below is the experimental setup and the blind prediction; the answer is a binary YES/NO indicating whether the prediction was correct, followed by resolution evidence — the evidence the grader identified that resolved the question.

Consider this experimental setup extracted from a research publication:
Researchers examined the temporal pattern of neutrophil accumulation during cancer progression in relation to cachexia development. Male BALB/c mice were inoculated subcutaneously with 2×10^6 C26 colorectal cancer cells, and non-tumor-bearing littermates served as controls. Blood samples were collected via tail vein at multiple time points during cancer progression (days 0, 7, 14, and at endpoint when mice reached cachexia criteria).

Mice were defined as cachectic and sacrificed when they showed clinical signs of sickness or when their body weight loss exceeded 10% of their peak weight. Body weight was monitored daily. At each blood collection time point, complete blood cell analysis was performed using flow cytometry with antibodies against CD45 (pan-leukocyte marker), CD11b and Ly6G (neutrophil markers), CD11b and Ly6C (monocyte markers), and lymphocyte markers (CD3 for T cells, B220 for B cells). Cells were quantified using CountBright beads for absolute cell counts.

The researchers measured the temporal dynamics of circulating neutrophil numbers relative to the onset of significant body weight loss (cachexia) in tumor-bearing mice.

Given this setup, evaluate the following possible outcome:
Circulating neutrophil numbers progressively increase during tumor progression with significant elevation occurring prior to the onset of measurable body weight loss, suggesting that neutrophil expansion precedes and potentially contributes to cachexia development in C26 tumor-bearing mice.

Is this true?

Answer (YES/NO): YES